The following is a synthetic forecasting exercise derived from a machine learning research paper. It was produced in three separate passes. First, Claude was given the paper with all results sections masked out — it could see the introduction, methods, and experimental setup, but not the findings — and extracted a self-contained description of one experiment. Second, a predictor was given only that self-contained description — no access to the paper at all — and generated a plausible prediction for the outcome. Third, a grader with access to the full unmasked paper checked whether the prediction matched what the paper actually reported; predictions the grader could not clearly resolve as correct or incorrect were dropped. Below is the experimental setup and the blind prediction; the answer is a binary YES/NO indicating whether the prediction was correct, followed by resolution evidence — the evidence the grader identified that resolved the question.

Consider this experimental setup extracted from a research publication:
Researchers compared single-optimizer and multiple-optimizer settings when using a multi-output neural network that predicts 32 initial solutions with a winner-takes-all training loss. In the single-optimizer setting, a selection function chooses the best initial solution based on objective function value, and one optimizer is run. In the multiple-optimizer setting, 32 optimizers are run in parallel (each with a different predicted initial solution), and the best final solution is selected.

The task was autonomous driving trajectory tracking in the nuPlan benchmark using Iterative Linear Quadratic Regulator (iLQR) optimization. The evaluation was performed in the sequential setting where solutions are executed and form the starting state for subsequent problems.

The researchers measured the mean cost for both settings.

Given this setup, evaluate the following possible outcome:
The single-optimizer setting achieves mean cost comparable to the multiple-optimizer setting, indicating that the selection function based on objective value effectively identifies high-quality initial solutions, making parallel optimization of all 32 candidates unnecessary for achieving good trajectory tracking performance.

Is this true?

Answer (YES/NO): YES